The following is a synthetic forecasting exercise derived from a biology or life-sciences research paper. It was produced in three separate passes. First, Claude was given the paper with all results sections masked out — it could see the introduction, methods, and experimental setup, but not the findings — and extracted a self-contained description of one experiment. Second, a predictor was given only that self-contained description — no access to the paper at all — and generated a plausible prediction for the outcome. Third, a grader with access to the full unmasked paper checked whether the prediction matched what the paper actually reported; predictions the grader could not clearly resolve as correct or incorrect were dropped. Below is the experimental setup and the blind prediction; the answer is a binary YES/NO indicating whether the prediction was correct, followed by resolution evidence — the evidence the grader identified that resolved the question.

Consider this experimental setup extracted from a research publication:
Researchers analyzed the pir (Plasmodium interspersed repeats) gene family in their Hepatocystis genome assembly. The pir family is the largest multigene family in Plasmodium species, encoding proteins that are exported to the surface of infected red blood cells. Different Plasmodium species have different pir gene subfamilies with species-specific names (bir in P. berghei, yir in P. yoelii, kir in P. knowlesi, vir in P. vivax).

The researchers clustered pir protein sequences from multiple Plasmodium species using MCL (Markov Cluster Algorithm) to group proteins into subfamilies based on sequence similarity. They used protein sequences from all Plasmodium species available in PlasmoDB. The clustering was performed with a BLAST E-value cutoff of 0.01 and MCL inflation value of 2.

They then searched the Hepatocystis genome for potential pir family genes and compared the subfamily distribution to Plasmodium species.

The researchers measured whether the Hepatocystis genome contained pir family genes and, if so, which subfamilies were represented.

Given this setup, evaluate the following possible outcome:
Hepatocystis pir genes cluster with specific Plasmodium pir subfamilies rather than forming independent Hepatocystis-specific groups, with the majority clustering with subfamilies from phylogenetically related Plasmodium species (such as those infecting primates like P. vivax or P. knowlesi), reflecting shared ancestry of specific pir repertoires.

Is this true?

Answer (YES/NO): NO